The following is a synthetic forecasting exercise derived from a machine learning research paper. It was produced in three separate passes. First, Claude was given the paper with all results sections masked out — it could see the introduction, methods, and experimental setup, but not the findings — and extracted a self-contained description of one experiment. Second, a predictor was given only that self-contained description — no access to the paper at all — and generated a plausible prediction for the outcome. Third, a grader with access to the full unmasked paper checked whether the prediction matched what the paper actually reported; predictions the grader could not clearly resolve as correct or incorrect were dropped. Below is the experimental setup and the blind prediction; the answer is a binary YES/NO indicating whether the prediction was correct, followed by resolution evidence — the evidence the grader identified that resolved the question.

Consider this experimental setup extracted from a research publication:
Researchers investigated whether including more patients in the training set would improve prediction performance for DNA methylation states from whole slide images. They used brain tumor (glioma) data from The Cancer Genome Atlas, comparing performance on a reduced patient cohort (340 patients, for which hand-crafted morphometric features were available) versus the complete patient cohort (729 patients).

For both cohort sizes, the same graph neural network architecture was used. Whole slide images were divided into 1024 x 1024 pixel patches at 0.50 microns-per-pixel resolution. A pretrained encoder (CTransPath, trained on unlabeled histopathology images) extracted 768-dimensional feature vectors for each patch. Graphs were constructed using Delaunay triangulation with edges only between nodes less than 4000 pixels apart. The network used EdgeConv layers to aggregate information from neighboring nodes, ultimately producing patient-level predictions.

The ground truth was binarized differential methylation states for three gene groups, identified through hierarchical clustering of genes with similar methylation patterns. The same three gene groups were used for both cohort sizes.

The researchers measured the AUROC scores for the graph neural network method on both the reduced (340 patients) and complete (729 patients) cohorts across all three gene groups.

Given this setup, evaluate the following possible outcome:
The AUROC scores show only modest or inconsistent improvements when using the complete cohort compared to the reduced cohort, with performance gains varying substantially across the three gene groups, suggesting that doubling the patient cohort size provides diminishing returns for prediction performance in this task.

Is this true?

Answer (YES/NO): NO